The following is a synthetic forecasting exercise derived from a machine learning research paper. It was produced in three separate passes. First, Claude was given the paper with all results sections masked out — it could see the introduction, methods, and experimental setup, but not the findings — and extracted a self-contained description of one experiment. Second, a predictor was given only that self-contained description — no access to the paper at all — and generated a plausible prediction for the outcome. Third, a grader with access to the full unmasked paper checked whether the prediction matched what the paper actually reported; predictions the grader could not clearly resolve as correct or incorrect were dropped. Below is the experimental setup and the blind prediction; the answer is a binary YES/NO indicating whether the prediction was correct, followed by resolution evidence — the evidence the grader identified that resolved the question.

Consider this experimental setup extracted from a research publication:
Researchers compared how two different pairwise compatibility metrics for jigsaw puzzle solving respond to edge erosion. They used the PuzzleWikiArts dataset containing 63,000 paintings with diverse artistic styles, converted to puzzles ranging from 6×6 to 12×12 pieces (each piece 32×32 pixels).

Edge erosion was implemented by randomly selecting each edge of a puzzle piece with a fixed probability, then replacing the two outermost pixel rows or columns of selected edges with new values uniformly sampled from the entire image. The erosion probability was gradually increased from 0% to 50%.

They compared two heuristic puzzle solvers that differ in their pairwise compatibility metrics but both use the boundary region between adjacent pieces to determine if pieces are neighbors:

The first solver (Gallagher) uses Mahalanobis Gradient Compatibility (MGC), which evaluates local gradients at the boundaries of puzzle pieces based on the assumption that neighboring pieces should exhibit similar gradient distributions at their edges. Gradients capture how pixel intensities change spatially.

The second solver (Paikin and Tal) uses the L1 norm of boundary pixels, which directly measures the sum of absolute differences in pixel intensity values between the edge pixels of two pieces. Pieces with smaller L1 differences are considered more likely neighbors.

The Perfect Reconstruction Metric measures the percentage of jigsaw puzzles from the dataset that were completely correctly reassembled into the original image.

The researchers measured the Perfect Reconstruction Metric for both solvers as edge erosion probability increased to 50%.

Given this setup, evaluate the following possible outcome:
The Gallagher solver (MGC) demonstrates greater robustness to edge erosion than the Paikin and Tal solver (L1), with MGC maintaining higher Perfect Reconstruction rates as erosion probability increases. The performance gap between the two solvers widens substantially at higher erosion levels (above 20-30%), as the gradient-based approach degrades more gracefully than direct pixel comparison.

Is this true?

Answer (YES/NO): NO